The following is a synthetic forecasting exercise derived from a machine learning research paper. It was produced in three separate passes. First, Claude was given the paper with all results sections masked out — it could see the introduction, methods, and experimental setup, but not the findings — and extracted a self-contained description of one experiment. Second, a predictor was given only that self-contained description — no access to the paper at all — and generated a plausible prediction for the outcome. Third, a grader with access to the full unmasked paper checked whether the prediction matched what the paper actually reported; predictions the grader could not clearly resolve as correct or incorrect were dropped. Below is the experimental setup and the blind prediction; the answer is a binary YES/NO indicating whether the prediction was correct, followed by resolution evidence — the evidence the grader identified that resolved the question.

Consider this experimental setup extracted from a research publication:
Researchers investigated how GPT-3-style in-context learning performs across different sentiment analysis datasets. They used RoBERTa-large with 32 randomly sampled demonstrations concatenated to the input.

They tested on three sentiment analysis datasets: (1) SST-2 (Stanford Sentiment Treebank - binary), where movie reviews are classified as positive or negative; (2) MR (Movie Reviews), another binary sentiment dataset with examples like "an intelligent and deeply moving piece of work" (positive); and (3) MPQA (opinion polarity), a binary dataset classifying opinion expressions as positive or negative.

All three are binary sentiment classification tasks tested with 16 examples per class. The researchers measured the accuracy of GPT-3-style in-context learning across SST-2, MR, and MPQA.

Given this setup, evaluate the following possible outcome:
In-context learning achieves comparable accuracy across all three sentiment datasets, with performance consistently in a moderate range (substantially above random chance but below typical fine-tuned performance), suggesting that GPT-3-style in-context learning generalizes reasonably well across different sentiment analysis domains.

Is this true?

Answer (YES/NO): NO